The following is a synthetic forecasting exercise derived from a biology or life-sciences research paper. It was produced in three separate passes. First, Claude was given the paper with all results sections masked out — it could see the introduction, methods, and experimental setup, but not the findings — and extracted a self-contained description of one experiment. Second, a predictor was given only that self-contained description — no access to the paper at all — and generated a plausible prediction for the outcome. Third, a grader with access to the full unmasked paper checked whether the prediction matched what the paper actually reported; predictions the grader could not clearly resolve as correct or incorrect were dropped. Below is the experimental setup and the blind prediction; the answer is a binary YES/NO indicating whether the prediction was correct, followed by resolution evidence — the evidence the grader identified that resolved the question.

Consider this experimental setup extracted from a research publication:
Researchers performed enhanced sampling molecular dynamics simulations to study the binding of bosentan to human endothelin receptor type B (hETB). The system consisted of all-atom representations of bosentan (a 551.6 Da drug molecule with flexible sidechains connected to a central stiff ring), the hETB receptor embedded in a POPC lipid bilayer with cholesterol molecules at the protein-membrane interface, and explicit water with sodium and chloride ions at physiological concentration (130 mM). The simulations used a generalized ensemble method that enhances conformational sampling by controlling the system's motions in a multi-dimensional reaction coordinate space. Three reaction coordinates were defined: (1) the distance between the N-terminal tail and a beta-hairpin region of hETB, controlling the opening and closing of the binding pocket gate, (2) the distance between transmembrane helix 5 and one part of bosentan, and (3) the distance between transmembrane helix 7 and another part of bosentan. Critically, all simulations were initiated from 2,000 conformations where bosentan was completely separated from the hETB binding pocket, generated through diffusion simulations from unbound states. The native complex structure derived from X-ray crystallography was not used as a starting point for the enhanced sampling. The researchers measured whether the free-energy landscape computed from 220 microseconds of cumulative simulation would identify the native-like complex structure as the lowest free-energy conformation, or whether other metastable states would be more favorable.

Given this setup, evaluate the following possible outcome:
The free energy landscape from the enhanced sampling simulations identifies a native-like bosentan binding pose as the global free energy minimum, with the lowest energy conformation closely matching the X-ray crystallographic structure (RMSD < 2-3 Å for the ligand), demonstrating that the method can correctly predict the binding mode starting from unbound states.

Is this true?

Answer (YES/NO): NO